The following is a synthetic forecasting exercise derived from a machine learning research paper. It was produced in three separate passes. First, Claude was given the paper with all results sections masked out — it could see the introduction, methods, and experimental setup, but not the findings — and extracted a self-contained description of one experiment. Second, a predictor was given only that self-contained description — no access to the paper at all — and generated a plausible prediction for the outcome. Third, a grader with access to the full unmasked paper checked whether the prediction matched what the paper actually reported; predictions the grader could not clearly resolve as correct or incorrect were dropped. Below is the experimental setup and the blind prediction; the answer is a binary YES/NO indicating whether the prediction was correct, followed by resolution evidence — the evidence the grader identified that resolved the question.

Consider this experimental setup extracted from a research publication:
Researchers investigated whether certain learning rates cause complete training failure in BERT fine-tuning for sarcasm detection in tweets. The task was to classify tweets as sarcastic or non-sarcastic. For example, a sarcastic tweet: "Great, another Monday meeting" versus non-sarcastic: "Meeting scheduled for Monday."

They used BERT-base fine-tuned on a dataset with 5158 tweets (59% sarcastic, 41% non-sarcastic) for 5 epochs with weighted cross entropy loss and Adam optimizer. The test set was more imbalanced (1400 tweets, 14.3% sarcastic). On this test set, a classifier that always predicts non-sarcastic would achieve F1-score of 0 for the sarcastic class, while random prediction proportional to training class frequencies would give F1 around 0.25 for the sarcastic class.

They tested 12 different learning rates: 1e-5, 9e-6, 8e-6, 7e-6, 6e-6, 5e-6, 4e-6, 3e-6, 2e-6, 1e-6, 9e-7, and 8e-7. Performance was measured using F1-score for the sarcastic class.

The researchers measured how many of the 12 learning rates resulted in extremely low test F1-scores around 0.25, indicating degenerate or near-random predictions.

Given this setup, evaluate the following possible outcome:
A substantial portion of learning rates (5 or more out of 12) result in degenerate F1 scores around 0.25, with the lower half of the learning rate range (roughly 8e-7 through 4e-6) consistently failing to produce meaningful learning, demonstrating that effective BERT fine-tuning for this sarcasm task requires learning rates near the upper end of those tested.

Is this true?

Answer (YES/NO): NO